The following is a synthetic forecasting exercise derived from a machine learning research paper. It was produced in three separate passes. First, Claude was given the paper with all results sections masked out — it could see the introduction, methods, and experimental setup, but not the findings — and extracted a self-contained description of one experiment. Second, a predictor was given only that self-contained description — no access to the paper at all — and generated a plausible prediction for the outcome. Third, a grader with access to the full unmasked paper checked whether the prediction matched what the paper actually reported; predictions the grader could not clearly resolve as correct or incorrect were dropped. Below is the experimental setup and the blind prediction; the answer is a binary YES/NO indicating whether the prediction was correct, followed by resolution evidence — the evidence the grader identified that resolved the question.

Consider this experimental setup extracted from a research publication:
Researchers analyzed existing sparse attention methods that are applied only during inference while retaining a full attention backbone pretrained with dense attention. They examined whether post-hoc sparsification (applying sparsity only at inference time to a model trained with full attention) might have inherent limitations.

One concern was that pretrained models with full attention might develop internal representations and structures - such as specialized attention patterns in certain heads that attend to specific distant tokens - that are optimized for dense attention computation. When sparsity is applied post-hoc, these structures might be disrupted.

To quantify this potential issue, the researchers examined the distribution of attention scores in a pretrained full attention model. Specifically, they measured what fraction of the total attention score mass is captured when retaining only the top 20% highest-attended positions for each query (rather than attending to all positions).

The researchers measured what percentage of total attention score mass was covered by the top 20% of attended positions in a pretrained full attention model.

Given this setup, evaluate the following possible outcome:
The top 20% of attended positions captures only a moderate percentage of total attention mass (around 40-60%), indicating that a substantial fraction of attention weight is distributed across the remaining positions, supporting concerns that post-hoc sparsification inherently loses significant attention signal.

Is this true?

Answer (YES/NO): NO